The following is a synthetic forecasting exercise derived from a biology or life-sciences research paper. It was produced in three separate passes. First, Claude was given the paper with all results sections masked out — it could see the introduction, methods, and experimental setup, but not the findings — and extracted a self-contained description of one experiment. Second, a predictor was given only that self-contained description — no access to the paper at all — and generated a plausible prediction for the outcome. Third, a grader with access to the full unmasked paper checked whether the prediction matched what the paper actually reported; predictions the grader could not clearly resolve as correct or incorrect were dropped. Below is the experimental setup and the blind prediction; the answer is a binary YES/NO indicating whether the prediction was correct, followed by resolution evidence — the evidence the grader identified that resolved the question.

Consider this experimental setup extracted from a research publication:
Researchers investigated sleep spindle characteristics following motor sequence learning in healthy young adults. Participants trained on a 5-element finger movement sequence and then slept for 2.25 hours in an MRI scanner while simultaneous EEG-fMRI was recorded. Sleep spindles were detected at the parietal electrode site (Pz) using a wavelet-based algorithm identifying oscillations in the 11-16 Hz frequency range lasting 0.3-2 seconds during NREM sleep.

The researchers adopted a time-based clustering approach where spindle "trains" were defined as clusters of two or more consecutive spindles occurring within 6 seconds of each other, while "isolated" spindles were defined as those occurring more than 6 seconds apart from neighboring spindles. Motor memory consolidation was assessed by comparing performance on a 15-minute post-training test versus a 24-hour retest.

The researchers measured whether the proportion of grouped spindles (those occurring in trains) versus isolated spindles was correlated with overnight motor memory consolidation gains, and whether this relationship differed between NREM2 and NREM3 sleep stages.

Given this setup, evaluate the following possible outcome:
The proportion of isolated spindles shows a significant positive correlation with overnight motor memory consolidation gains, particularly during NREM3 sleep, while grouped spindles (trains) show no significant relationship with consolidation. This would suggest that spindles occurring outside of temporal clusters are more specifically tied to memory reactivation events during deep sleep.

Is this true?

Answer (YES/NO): NO